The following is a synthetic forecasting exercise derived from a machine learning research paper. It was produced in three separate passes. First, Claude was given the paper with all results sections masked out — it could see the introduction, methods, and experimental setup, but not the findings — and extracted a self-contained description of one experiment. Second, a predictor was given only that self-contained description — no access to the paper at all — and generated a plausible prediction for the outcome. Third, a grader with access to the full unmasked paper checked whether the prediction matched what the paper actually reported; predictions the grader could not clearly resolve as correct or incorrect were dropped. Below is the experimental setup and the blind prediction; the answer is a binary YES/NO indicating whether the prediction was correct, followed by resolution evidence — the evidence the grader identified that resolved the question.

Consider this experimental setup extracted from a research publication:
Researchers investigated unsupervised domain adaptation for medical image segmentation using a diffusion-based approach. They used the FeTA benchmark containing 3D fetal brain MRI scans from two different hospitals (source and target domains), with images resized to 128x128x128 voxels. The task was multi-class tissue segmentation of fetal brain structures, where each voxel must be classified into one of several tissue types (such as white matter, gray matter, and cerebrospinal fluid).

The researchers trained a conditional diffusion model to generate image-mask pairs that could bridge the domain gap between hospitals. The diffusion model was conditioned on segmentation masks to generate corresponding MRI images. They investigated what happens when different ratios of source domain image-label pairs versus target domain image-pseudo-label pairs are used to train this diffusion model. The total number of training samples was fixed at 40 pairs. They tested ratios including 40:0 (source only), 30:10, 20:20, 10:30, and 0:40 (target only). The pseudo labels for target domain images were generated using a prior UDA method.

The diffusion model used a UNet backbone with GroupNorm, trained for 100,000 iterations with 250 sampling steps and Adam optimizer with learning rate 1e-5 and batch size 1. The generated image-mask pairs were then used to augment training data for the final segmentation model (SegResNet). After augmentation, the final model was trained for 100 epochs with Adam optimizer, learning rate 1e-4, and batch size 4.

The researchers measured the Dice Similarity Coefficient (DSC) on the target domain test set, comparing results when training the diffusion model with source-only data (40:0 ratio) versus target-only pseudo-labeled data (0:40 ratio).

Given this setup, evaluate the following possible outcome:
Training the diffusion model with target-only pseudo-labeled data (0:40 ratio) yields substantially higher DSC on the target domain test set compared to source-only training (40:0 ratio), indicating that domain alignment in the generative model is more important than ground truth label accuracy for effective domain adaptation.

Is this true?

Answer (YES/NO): NO